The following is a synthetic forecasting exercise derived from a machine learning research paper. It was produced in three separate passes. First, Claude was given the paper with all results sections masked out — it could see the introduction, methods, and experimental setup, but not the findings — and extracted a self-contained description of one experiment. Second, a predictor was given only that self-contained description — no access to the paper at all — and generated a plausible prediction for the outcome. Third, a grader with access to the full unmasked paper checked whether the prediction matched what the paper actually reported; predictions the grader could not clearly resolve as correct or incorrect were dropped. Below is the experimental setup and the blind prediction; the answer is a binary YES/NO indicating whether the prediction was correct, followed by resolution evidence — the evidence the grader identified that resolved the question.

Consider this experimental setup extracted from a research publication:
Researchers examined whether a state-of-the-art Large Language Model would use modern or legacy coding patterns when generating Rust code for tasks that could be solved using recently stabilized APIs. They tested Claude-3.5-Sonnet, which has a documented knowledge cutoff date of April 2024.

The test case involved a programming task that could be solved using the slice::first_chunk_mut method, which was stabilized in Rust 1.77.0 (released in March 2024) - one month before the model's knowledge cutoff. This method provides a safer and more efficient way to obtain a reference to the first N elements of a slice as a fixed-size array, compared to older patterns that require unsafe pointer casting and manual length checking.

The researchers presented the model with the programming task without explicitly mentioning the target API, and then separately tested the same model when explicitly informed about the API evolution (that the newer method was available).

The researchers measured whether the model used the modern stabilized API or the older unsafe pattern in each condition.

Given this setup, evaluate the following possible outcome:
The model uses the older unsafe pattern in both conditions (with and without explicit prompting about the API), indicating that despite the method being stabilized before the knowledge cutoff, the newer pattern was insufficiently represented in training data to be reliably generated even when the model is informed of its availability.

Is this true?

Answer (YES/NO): NO